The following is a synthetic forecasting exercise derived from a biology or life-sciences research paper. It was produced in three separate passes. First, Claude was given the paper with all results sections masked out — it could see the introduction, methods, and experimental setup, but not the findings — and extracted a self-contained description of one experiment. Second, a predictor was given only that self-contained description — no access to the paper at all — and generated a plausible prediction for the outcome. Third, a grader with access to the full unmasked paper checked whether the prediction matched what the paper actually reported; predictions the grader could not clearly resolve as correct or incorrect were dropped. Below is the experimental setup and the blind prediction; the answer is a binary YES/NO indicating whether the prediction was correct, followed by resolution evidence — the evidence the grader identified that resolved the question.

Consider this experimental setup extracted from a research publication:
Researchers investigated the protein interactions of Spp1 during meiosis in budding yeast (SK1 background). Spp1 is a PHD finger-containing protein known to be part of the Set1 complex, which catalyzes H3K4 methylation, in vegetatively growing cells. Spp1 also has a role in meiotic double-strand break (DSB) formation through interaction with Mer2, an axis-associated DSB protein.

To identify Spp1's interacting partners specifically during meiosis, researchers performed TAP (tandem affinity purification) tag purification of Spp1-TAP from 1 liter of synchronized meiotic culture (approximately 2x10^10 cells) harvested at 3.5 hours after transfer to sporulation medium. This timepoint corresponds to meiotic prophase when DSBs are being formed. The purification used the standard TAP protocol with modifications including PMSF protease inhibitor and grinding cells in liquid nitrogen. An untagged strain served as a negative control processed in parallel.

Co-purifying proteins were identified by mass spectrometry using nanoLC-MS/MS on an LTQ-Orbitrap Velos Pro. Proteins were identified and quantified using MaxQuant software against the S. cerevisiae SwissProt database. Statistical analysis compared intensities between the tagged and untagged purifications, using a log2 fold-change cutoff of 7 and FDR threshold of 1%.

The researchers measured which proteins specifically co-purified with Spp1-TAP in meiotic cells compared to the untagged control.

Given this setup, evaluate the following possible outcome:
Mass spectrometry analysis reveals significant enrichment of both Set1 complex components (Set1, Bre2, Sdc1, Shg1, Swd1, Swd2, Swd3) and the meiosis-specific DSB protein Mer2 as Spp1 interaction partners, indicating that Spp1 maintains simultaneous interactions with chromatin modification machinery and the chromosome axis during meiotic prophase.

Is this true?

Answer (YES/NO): YES